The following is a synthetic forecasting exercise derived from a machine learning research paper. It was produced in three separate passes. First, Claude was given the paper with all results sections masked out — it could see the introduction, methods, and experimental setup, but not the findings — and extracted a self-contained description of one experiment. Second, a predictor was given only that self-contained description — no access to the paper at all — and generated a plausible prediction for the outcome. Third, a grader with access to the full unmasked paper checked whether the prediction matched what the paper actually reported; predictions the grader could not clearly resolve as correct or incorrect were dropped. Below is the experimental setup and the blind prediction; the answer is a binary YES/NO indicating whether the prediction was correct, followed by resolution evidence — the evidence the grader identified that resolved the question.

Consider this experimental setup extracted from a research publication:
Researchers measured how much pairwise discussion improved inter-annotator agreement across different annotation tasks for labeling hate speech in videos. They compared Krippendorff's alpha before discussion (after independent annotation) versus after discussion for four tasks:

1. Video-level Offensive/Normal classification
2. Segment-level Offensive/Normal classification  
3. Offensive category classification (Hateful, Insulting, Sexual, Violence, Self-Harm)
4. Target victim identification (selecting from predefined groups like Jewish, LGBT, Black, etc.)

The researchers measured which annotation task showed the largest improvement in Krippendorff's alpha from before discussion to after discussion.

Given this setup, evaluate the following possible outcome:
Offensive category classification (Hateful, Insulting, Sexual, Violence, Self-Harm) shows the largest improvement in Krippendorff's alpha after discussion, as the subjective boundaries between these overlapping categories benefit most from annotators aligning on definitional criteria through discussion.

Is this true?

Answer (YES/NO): YES